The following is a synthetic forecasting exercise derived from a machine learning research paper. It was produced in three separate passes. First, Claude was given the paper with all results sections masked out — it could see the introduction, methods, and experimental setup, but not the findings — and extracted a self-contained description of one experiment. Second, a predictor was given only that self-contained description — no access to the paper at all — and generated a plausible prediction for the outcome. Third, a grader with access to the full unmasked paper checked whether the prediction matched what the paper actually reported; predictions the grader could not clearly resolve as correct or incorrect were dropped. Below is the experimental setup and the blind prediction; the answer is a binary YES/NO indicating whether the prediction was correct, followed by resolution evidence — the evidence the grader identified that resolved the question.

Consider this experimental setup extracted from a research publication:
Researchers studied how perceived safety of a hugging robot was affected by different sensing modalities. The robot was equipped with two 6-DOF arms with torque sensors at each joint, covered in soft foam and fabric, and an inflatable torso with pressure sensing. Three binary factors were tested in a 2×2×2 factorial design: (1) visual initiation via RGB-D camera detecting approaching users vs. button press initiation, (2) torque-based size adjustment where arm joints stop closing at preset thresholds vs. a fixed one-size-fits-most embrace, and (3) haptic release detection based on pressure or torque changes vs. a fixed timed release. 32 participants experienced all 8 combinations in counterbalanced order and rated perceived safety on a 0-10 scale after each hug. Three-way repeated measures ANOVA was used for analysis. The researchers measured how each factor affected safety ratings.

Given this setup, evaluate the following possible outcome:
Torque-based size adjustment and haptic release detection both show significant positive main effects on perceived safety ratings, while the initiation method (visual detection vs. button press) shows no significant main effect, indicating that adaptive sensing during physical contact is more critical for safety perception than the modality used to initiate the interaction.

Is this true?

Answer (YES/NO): NO